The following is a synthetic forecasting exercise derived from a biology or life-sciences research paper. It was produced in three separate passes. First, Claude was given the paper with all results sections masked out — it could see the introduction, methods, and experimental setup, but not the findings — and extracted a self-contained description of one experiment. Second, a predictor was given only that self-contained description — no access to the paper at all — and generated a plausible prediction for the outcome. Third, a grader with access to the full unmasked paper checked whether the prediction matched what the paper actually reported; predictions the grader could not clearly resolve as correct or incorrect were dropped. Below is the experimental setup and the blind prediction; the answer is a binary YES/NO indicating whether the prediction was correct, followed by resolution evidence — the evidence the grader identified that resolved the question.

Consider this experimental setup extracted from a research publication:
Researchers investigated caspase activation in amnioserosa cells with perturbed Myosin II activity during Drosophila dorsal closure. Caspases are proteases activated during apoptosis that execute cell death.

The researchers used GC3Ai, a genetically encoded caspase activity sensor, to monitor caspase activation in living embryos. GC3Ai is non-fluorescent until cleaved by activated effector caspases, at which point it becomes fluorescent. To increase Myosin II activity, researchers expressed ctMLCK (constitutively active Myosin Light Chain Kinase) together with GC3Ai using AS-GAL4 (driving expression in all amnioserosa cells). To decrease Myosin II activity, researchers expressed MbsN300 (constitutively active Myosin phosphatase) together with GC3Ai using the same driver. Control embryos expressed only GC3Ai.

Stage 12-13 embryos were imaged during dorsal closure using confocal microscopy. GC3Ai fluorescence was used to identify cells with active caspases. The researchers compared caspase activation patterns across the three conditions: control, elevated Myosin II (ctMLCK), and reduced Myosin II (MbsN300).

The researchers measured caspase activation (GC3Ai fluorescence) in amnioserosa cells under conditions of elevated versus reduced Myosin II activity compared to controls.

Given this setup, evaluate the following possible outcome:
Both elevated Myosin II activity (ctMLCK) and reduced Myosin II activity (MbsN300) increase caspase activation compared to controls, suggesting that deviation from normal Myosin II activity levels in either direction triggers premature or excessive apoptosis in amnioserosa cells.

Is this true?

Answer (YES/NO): NO